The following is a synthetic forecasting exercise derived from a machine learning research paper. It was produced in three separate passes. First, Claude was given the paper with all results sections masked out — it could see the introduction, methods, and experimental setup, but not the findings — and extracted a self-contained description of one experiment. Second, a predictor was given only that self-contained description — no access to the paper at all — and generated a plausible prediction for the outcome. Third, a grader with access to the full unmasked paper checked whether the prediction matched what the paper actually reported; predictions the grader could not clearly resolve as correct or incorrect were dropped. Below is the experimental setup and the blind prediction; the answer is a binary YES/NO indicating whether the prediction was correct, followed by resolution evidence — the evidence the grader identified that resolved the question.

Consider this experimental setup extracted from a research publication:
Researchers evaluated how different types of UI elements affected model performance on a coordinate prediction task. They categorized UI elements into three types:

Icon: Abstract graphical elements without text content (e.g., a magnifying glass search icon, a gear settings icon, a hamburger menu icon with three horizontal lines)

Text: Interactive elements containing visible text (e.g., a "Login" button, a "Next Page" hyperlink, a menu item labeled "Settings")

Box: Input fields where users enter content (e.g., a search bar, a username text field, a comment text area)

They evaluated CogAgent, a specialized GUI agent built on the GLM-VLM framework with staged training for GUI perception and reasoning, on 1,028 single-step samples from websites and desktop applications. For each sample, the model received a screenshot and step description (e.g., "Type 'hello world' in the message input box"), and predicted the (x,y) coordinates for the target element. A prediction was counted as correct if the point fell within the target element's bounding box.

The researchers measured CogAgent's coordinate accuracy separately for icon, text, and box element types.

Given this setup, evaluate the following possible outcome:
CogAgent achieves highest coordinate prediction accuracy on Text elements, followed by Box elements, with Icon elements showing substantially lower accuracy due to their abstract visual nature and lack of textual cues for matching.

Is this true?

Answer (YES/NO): NO